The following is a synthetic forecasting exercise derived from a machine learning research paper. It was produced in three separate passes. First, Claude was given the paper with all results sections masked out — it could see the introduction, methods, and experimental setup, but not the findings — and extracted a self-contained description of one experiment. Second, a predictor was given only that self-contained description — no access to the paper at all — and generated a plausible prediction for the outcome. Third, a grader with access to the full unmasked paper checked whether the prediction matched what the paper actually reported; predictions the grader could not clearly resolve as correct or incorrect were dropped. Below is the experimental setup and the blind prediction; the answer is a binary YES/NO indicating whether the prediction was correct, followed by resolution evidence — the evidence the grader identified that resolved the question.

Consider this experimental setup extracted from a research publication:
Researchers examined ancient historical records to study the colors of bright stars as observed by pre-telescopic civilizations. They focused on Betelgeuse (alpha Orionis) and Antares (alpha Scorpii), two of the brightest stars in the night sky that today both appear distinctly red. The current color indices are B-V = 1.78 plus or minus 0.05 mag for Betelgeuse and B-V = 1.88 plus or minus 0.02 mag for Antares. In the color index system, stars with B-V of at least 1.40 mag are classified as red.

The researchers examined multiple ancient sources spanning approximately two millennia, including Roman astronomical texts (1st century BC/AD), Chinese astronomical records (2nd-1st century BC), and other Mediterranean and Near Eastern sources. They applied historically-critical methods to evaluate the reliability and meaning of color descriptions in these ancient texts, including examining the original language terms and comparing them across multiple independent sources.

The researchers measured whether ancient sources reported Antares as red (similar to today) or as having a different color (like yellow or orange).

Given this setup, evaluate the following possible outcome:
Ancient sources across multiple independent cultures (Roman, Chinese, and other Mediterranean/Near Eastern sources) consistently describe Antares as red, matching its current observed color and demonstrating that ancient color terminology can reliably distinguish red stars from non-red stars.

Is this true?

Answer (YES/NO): YES